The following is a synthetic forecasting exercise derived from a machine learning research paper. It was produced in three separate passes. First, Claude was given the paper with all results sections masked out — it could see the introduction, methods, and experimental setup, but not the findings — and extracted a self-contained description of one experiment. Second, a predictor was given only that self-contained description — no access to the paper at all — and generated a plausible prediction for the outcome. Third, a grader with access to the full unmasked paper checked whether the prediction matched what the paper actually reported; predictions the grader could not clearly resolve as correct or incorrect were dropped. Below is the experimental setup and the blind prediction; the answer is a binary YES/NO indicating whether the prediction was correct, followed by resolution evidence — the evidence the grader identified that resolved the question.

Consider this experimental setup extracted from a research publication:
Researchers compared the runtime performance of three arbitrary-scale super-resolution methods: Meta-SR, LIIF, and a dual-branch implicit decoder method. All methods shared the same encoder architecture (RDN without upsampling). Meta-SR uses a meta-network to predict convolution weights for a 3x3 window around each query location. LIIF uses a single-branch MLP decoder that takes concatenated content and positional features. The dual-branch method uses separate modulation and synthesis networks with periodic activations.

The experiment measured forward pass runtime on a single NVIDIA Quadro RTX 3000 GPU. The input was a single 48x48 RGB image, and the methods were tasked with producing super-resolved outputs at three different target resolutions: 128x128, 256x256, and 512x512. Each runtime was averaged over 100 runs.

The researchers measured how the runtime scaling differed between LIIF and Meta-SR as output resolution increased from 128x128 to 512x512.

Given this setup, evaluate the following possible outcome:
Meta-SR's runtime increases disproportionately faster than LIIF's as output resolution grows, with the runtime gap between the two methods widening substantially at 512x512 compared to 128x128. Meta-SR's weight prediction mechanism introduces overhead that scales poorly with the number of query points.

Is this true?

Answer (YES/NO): NO